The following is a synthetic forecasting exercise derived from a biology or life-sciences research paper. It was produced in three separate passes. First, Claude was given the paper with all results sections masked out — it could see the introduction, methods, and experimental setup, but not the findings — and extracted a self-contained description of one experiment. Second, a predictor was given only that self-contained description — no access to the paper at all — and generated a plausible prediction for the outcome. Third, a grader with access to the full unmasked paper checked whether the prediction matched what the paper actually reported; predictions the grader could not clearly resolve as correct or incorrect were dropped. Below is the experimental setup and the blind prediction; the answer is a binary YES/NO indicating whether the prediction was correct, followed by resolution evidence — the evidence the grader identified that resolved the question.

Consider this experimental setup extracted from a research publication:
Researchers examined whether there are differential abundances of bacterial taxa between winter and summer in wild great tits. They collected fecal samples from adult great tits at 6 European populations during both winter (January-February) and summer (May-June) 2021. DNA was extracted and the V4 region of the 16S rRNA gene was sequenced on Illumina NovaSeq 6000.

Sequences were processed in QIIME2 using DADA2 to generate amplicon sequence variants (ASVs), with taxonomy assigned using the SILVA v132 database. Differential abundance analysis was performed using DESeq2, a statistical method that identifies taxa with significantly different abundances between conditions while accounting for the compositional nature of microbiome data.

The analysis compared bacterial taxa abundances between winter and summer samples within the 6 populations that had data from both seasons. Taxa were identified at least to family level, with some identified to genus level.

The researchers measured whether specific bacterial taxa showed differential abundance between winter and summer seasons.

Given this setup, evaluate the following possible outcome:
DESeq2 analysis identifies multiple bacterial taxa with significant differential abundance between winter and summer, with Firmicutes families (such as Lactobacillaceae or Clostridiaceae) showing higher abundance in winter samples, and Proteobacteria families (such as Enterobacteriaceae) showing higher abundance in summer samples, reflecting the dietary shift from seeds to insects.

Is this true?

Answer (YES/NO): NO